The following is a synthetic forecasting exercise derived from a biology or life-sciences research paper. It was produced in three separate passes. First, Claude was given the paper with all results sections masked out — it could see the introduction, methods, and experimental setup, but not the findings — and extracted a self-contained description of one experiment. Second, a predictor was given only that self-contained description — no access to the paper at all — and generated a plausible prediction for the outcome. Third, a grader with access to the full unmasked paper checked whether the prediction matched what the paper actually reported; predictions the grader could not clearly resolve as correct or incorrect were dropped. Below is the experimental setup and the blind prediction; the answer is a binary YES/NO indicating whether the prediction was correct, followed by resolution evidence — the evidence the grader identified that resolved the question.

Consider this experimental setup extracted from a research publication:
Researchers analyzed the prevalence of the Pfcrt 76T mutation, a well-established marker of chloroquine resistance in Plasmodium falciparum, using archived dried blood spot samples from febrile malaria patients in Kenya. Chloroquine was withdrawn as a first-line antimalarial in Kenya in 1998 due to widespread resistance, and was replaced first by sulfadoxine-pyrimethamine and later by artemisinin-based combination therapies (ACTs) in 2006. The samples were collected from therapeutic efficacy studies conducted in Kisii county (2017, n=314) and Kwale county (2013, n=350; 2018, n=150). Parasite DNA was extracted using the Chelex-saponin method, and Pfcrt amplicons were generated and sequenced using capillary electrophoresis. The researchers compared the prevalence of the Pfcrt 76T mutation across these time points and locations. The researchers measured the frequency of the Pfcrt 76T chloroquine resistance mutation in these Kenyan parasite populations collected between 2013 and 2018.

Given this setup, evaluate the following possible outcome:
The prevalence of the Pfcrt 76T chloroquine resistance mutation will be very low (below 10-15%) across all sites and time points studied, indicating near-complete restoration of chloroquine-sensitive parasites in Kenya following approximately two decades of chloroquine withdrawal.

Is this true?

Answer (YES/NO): YES